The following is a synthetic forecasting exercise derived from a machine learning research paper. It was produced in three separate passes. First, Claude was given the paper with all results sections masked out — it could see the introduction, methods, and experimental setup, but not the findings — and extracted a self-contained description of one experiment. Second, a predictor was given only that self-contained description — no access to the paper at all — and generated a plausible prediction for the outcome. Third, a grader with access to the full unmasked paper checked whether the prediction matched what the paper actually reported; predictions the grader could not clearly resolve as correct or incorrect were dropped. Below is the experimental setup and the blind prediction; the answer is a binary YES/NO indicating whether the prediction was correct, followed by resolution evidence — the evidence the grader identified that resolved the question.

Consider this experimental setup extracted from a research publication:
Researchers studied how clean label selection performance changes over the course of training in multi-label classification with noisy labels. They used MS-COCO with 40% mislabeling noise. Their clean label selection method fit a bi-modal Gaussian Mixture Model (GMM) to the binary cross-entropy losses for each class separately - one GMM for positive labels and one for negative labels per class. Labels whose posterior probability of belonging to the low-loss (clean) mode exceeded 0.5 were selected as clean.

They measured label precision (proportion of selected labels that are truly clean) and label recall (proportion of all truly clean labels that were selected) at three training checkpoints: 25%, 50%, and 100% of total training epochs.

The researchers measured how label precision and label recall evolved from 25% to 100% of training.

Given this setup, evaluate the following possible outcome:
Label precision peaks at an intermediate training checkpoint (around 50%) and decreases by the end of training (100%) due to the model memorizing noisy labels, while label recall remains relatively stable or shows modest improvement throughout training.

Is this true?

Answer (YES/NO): NO